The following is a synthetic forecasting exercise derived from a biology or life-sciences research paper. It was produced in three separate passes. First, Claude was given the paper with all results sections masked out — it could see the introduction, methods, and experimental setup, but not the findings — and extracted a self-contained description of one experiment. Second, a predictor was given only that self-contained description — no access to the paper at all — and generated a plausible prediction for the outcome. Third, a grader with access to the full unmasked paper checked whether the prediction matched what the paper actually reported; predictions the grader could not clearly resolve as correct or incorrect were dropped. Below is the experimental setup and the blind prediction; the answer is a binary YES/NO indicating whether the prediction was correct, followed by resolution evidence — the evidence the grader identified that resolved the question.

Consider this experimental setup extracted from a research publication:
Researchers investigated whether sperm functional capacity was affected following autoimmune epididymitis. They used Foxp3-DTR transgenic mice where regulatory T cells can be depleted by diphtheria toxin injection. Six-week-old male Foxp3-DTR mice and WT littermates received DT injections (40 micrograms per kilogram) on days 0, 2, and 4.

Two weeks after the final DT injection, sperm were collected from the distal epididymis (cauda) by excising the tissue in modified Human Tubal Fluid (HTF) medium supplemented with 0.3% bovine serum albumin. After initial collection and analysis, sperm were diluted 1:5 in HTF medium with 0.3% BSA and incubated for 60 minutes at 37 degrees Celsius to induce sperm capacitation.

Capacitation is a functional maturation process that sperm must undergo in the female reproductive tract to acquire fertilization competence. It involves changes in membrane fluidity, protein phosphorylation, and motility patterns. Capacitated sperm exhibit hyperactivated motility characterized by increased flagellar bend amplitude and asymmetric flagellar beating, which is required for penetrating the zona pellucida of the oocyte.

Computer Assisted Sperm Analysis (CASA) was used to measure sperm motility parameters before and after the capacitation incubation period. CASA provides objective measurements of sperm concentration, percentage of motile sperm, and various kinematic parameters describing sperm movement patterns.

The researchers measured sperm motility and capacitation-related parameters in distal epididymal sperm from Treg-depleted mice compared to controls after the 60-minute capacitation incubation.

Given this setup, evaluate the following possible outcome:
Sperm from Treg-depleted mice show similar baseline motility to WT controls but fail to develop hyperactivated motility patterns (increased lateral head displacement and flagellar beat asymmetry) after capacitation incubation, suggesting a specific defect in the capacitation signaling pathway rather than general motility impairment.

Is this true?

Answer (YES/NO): NO